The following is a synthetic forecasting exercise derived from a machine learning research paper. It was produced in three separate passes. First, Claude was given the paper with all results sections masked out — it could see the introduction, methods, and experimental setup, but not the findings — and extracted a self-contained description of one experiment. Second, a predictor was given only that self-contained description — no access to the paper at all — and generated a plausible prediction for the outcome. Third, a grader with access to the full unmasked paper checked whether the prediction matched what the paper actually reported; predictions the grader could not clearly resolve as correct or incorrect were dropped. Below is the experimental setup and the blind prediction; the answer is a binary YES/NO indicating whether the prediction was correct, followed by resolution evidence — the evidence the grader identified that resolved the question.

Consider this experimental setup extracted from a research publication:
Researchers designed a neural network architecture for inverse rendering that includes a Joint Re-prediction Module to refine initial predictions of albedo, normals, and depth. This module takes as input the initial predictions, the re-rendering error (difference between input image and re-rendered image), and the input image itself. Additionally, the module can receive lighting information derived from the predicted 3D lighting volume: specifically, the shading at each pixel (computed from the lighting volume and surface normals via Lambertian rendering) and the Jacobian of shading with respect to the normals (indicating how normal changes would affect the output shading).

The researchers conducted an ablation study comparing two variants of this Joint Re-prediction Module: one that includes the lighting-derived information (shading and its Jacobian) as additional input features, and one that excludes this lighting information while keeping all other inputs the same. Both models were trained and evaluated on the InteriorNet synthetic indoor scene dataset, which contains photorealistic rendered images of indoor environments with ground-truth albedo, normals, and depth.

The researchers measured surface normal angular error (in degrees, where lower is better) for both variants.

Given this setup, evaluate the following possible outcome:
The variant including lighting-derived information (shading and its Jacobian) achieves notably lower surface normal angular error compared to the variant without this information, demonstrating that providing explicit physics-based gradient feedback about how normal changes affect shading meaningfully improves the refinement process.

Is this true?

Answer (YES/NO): NO